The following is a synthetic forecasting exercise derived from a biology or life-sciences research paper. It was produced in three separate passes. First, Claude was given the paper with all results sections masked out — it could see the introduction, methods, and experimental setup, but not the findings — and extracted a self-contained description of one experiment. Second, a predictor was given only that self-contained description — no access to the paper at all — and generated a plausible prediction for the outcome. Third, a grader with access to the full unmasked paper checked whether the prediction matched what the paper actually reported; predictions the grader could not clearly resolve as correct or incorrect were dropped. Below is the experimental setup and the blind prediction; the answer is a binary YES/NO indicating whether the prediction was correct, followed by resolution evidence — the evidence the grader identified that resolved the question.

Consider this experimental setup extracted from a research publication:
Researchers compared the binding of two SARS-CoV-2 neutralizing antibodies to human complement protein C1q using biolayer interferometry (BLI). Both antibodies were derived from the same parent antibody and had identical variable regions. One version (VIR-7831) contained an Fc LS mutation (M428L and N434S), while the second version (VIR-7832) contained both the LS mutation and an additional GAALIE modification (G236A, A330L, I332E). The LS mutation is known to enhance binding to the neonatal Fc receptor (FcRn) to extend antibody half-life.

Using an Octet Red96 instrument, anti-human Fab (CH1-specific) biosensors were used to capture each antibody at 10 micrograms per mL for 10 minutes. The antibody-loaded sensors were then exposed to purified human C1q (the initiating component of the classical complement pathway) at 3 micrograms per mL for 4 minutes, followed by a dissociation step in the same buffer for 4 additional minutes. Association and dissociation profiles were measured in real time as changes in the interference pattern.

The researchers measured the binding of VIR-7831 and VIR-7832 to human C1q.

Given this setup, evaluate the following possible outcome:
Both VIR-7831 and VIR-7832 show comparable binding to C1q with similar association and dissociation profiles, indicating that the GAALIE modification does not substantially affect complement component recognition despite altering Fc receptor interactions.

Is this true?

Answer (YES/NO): NO